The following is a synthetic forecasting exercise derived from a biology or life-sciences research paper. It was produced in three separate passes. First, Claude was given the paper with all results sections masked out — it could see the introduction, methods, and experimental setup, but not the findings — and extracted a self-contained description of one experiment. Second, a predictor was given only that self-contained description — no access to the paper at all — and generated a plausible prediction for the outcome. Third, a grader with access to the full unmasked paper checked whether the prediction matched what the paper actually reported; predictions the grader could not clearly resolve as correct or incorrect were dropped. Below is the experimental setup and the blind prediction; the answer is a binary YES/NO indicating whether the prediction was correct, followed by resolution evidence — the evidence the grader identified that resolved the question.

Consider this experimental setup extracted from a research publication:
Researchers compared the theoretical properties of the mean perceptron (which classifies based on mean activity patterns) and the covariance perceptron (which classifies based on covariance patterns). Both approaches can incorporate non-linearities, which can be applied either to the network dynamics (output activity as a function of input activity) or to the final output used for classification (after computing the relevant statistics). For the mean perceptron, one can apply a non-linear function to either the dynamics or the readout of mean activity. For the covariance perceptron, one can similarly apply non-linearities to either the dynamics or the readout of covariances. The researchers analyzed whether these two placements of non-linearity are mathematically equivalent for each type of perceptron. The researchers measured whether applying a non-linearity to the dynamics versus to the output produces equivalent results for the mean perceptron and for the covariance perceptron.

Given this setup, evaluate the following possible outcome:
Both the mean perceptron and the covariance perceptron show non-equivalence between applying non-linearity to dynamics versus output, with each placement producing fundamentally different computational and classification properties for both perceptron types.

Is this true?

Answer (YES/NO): NO